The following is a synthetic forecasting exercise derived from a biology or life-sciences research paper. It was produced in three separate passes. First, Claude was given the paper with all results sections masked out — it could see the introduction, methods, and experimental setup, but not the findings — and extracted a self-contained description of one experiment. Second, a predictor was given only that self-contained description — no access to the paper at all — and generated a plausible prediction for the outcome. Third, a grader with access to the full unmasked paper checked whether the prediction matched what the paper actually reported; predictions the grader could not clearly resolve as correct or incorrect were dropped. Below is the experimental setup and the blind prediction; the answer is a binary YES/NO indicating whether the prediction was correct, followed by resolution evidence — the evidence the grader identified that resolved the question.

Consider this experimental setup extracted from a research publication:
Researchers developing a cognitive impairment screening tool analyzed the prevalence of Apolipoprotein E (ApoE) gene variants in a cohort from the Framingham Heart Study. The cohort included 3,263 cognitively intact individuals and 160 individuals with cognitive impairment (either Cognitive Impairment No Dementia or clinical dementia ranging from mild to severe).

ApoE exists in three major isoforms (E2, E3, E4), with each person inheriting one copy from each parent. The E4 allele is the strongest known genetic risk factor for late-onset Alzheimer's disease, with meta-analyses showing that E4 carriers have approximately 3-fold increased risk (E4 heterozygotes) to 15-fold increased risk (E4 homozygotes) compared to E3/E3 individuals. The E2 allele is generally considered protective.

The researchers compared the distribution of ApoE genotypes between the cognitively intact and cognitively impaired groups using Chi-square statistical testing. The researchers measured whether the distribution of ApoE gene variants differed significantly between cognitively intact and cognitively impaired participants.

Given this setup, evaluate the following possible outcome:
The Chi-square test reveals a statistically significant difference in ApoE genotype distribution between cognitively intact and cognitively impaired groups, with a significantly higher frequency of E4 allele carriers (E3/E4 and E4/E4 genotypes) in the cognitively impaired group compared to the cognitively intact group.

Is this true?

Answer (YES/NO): NO